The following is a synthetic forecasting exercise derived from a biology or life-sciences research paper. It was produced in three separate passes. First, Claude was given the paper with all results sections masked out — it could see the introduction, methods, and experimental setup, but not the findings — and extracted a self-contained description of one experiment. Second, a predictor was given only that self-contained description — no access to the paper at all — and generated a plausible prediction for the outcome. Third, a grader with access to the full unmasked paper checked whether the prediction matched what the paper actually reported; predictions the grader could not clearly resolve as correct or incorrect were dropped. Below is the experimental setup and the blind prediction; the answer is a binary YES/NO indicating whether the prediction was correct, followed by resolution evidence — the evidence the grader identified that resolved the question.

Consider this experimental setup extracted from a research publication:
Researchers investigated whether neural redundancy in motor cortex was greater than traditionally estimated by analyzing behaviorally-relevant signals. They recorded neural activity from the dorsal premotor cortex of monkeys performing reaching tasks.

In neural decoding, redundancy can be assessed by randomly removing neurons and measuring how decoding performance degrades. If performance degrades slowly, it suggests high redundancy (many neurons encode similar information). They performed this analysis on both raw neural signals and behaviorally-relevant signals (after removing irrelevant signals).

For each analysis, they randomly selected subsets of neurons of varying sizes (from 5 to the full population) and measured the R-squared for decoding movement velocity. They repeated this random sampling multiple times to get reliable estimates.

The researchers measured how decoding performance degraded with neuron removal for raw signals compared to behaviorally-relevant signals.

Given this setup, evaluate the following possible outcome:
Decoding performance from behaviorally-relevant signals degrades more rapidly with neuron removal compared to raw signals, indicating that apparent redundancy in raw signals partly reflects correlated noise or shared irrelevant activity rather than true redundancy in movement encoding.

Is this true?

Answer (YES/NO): NO